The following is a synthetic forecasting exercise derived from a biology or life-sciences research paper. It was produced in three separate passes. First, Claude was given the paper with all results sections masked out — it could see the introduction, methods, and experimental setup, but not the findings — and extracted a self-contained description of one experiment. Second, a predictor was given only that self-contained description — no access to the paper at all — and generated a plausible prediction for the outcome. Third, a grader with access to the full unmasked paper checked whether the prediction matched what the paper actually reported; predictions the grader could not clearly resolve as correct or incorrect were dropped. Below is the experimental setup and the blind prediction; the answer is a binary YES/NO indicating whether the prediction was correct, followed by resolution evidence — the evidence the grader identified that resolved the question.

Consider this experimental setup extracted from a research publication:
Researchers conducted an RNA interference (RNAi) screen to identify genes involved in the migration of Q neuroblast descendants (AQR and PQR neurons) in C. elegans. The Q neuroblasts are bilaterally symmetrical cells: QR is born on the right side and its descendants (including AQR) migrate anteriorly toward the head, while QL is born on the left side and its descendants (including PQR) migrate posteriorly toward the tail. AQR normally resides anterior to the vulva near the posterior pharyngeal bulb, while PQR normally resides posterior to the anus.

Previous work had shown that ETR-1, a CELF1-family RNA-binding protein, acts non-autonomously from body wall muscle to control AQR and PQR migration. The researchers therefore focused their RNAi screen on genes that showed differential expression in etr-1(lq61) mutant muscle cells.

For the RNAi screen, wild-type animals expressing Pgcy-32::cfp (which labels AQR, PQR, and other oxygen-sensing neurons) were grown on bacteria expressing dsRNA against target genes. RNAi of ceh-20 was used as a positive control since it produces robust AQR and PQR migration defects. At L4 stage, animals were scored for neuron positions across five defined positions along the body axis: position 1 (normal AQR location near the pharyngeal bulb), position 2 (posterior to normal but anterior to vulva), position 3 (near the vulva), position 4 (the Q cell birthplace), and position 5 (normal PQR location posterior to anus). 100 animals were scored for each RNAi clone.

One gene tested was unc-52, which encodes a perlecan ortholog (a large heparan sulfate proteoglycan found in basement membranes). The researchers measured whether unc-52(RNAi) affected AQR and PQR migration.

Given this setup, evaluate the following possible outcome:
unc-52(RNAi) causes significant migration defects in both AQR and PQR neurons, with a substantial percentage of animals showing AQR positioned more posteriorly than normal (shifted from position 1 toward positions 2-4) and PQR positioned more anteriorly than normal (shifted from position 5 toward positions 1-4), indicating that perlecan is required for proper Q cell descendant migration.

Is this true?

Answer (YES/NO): NO